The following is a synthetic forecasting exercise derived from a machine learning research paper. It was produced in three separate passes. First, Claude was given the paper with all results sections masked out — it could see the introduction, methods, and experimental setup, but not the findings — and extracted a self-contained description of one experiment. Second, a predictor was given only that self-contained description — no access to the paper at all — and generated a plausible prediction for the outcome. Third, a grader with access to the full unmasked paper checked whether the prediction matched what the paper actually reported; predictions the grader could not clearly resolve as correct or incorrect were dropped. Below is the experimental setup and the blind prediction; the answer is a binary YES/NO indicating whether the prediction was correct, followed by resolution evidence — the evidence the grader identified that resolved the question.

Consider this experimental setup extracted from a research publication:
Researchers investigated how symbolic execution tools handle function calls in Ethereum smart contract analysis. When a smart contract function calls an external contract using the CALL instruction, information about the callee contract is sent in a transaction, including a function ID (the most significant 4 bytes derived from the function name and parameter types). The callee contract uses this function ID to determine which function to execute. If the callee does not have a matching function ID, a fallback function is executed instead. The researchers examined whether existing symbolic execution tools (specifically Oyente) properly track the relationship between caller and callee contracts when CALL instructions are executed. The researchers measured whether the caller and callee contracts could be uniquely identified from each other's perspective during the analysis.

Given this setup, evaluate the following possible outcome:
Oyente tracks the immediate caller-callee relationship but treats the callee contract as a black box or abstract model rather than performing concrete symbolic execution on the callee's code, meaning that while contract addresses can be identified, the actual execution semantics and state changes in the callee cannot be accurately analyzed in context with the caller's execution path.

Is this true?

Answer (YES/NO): NO